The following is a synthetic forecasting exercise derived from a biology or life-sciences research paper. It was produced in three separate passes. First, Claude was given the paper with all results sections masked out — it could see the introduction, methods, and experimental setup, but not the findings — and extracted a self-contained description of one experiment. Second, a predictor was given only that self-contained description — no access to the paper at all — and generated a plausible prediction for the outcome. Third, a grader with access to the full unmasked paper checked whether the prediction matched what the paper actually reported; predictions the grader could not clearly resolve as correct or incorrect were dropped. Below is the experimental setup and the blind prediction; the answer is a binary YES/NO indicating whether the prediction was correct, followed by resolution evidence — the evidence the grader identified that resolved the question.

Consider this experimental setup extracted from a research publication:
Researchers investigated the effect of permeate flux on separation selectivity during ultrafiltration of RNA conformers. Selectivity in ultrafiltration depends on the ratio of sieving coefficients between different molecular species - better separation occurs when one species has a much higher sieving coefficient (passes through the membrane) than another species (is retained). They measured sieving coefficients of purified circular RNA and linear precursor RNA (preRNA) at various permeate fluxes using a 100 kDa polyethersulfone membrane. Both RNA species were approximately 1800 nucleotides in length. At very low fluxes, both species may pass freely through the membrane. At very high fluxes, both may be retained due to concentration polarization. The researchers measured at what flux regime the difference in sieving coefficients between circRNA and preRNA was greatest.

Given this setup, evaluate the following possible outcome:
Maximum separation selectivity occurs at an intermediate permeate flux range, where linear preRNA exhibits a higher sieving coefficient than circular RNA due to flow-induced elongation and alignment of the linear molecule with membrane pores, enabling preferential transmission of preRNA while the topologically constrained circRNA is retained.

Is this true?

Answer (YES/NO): NO